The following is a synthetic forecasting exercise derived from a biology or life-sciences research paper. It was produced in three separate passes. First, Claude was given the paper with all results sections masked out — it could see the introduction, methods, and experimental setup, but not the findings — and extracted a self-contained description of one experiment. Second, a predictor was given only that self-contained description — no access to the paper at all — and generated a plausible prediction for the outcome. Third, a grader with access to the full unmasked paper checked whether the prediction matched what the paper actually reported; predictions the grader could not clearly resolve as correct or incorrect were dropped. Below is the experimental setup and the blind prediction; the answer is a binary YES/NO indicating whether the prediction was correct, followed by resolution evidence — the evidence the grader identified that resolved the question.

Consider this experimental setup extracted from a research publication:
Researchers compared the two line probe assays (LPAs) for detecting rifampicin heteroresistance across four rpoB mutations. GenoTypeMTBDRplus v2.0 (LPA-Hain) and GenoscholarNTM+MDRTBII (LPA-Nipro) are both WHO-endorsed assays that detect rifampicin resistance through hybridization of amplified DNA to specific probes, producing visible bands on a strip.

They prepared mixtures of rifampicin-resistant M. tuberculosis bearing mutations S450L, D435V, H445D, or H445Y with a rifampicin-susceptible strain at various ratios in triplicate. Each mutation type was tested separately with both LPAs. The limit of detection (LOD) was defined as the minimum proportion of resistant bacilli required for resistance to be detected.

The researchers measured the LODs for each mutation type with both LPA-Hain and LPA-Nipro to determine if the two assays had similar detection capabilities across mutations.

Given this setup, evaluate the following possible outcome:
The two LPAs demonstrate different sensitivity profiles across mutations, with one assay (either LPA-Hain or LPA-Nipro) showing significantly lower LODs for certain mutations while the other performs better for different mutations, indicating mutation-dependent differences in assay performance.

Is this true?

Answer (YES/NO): NO